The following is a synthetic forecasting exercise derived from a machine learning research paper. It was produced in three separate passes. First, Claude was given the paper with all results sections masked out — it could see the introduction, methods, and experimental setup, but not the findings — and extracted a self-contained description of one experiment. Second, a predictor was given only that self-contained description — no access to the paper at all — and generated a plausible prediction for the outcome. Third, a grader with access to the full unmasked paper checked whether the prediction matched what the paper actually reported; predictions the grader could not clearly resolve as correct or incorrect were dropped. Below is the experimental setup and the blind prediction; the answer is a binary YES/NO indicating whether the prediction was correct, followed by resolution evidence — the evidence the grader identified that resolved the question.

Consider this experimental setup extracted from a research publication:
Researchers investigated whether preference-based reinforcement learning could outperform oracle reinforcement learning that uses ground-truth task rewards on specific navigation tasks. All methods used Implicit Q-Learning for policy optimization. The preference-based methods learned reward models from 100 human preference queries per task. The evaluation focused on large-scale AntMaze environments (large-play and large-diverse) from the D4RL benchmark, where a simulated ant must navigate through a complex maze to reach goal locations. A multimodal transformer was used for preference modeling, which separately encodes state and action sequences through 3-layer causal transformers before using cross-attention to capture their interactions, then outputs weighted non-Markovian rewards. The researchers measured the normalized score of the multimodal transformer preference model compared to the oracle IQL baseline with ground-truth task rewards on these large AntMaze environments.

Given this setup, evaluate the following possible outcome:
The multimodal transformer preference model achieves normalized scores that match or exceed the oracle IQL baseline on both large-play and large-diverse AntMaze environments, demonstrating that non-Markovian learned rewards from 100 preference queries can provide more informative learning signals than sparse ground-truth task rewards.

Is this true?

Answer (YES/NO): YES